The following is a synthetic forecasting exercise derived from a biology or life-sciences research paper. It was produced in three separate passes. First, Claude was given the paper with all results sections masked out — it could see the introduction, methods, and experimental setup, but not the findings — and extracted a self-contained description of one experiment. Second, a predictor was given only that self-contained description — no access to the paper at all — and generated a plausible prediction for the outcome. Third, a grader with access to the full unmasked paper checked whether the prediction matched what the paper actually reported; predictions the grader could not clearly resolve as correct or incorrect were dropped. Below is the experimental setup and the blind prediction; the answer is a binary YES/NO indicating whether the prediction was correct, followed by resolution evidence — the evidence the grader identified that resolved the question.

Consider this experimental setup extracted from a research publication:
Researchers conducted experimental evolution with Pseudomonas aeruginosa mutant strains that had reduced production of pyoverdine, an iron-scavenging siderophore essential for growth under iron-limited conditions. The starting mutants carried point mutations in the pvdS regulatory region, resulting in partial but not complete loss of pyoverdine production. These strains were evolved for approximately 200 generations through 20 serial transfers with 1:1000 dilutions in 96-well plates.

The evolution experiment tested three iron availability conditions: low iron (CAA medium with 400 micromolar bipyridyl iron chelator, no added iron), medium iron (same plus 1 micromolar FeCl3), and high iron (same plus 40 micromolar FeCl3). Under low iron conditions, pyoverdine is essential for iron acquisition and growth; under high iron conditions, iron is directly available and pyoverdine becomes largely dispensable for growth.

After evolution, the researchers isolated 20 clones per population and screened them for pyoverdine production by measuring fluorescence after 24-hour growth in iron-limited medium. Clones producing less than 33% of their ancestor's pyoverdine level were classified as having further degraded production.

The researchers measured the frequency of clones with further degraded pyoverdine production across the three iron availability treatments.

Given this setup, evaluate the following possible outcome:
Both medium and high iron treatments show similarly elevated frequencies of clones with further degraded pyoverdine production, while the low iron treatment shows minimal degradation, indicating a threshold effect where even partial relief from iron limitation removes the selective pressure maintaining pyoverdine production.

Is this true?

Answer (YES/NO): NO